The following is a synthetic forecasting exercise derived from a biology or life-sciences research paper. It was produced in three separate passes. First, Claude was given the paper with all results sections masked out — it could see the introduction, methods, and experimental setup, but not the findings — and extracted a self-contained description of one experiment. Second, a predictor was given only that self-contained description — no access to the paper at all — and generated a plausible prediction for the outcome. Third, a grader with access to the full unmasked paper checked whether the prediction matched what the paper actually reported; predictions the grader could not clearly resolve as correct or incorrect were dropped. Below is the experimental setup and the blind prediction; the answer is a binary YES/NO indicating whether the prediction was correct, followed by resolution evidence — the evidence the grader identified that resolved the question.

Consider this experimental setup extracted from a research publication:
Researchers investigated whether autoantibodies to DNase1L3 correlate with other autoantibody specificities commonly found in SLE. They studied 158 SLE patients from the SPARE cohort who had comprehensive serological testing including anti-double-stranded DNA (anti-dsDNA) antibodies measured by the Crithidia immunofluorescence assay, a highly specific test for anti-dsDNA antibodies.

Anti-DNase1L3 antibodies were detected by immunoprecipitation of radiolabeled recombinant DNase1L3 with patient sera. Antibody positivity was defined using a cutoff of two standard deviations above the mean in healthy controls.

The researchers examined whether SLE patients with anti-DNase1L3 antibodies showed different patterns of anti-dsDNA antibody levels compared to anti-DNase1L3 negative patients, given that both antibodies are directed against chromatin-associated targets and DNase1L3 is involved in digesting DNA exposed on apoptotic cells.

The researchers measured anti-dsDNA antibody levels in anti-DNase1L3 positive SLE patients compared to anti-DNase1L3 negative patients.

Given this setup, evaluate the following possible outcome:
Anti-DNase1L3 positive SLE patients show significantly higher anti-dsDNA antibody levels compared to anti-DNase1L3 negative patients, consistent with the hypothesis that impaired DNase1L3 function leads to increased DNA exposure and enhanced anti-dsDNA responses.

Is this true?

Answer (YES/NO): YES